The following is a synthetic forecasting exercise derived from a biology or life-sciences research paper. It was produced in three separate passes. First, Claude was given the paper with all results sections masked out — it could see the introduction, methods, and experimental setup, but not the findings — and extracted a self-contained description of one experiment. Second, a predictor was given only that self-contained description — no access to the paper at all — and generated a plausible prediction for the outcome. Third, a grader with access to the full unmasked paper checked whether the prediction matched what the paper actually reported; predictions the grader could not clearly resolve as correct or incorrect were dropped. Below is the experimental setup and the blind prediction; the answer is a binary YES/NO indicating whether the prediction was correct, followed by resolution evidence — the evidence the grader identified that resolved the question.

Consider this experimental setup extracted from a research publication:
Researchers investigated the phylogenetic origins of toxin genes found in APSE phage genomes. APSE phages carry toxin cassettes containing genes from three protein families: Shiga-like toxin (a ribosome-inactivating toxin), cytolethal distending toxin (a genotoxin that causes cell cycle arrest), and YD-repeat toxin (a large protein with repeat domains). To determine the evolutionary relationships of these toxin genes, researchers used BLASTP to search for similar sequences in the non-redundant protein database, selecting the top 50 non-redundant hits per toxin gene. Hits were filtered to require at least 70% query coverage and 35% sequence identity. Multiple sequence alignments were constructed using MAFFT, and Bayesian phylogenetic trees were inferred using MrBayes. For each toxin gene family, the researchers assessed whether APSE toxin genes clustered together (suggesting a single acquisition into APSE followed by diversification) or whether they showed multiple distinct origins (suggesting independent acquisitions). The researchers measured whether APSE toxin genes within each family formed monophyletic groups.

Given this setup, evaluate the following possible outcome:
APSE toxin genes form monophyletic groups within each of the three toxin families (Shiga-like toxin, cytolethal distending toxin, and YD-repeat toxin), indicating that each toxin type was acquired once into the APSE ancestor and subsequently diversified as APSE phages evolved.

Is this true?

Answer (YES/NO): NO